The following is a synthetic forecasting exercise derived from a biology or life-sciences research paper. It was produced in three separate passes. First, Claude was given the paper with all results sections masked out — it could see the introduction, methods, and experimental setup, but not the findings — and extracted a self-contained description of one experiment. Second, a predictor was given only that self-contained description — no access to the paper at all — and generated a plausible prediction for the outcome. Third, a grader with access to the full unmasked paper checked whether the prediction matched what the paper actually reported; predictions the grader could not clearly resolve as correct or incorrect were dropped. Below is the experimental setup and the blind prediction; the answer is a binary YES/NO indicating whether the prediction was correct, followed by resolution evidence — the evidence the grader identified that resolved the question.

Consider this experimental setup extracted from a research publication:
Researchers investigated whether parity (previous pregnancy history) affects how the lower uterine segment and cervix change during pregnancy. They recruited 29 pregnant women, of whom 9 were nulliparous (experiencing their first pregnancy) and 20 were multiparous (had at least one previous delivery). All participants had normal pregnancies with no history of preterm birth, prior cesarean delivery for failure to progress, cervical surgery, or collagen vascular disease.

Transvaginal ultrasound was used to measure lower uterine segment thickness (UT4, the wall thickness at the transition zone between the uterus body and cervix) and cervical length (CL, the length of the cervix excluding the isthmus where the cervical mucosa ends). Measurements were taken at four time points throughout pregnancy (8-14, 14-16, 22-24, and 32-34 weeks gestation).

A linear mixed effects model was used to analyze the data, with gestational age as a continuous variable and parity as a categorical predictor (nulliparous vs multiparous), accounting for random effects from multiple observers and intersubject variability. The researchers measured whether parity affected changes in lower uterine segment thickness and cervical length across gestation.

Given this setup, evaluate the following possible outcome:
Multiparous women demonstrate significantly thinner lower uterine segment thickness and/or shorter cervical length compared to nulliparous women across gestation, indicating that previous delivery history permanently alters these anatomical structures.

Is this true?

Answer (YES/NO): NO